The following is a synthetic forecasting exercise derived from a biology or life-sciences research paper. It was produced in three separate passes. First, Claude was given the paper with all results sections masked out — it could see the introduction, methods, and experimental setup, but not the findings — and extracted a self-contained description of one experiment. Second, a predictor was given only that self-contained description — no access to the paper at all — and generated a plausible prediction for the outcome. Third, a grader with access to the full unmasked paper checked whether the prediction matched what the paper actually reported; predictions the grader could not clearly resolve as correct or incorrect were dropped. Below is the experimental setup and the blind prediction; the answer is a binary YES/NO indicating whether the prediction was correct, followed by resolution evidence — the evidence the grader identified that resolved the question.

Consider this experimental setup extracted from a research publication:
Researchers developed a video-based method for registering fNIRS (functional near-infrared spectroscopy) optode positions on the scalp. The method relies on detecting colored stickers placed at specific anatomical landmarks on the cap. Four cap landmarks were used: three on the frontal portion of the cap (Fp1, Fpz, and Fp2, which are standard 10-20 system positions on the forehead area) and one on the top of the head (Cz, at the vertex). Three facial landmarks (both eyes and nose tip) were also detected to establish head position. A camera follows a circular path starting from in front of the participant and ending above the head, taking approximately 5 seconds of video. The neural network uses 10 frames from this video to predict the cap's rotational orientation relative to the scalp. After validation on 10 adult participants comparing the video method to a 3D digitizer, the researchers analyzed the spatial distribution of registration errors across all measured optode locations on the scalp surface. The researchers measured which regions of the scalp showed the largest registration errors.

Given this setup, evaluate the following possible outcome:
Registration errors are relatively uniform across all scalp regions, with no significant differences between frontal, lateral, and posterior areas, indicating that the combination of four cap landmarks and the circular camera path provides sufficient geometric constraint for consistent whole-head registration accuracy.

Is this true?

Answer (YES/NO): NO